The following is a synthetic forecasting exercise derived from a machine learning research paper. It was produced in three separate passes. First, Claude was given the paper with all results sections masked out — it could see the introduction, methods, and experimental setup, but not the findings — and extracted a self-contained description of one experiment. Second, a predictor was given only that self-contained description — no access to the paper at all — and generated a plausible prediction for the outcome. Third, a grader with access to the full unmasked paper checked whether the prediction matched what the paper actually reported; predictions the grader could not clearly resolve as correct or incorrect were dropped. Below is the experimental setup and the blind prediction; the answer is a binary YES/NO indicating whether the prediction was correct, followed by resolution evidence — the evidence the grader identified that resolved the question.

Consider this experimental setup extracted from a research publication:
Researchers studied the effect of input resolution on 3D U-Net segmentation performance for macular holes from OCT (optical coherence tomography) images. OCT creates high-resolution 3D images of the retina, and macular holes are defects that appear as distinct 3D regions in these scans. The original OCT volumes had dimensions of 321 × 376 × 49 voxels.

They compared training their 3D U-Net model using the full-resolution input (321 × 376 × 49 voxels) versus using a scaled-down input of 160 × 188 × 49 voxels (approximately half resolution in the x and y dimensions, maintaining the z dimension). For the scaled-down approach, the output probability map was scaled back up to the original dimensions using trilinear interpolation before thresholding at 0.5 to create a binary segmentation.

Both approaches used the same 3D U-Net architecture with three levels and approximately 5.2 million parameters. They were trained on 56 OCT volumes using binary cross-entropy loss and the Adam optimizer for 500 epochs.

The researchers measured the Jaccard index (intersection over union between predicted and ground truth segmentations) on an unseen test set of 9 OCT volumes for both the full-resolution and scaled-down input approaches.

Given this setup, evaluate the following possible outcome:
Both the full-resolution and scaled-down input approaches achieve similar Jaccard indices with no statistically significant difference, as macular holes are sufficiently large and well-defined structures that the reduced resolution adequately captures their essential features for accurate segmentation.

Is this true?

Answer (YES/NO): NO